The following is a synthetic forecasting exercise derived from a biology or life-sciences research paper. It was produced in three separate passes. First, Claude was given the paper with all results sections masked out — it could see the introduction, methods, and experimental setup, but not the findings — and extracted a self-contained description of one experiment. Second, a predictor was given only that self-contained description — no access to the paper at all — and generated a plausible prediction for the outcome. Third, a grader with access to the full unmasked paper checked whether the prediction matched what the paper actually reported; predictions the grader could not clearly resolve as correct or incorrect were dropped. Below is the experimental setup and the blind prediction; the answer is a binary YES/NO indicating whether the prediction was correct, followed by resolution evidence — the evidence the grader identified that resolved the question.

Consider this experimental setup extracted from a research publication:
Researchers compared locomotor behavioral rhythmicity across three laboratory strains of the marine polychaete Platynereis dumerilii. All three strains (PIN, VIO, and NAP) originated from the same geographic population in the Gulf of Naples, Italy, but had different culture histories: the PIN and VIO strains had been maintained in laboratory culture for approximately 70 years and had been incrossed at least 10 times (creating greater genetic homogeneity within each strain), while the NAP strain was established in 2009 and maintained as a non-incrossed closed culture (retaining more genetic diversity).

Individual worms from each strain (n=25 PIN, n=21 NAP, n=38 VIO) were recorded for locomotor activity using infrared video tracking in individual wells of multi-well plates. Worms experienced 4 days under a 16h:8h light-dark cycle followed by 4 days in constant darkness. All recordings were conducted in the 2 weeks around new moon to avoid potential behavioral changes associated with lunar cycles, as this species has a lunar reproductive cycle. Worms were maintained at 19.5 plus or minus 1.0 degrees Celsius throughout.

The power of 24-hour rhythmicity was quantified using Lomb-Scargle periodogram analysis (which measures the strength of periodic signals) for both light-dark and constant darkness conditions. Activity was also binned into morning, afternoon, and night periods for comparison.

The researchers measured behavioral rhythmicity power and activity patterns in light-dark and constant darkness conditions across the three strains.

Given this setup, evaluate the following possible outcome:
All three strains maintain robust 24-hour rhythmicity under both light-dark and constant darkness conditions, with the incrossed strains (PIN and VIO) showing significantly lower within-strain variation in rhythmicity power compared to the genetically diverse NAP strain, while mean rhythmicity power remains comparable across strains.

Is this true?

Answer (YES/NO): NO